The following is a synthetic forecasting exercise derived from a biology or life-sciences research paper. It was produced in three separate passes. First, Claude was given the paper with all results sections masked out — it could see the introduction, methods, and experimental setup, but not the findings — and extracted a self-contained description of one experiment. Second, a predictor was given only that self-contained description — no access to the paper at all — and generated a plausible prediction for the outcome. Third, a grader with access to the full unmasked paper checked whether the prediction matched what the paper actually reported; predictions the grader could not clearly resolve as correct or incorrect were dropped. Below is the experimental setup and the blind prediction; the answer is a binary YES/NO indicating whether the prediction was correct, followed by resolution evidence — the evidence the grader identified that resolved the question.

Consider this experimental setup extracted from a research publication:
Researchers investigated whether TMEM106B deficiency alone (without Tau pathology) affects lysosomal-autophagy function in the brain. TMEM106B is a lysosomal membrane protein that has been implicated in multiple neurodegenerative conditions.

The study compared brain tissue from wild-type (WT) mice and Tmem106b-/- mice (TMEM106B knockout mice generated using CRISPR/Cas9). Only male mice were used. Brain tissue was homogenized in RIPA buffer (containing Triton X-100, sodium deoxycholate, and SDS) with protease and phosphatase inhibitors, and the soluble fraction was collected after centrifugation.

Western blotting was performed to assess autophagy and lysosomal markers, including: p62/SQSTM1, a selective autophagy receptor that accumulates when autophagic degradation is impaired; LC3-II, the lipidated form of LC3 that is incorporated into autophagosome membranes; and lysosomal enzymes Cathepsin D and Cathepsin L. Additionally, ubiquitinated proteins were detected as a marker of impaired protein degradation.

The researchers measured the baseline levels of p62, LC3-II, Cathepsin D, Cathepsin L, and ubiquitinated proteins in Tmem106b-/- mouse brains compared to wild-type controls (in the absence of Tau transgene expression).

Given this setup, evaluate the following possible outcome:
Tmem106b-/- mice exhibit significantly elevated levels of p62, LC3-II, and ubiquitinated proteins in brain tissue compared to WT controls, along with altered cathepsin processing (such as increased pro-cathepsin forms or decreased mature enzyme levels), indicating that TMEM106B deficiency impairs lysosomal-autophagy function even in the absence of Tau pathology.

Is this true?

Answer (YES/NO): NO